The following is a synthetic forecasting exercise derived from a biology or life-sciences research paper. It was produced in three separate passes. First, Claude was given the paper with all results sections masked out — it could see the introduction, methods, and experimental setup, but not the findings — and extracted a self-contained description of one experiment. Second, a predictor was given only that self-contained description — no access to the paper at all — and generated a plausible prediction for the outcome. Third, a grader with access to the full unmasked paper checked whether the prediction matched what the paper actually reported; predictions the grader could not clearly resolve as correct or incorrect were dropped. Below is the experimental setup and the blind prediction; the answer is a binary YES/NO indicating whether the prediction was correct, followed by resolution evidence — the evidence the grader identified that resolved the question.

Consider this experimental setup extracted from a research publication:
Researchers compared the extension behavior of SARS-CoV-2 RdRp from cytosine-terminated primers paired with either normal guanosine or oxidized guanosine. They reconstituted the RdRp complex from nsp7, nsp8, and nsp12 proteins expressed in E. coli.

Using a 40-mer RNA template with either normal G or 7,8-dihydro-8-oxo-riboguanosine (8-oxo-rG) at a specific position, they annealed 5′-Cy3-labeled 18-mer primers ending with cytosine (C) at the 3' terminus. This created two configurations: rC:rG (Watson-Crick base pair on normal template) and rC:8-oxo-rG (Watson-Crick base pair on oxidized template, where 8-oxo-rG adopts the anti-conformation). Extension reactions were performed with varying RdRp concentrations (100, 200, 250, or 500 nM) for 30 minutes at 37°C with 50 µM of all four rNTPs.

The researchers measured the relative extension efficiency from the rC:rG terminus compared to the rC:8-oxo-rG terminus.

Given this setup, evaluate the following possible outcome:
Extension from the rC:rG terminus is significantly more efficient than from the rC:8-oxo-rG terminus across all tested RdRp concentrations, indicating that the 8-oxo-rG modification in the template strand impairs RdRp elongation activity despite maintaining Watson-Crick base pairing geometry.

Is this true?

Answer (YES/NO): YES